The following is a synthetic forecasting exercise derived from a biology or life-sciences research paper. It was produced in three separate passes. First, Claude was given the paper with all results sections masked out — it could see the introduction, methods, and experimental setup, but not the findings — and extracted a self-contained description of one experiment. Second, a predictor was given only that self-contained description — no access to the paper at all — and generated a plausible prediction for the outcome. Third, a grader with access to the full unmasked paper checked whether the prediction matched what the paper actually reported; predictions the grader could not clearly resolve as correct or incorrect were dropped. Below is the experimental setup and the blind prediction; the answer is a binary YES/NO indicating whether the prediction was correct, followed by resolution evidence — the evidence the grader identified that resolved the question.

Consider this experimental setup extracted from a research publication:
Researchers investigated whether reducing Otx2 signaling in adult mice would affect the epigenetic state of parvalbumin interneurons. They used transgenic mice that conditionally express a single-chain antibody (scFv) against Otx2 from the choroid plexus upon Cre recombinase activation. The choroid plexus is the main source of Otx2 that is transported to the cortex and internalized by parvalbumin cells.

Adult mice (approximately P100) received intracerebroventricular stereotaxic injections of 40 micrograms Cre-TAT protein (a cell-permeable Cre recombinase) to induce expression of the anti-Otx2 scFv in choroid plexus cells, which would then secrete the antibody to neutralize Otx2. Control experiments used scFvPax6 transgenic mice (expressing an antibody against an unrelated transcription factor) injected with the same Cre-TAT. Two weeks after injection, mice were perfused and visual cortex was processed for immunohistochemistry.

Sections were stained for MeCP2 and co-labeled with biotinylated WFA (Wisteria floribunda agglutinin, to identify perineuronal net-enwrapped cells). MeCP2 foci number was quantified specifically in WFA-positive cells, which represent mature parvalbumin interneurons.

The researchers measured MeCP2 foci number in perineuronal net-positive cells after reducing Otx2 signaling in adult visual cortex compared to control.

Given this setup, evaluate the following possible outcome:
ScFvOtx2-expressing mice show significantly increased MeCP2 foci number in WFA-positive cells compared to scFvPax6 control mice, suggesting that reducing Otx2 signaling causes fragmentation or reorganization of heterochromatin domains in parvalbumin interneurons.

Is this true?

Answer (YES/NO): YES